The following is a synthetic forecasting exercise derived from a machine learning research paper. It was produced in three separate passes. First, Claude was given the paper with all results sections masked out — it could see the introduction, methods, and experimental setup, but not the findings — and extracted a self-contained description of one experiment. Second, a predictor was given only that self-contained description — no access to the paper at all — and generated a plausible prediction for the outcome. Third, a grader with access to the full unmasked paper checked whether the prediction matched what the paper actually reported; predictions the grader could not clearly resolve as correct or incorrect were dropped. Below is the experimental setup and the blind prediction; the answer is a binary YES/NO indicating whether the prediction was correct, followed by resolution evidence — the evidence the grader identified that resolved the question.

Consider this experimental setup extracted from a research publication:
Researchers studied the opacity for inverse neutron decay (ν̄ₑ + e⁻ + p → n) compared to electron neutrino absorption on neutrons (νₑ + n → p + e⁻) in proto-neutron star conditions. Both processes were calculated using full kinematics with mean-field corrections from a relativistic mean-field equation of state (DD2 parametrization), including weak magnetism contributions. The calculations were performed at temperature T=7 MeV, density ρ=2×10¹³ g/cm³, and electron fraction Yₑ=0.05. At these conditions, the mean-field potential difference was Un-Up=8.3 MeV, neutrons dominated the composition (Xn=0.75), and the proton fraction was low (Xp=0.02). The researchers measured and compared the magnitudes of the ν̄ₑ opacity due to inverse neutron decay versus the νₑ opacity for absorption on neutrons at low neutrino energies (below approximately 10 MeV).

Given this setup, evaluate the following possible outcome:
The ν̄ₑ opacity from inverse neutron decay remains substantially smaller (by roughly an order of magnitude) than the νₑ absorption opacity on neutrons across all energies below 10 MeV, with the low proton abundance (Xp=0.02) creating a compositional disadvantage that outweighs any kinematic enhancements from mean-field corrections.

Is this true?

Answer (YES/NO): NO